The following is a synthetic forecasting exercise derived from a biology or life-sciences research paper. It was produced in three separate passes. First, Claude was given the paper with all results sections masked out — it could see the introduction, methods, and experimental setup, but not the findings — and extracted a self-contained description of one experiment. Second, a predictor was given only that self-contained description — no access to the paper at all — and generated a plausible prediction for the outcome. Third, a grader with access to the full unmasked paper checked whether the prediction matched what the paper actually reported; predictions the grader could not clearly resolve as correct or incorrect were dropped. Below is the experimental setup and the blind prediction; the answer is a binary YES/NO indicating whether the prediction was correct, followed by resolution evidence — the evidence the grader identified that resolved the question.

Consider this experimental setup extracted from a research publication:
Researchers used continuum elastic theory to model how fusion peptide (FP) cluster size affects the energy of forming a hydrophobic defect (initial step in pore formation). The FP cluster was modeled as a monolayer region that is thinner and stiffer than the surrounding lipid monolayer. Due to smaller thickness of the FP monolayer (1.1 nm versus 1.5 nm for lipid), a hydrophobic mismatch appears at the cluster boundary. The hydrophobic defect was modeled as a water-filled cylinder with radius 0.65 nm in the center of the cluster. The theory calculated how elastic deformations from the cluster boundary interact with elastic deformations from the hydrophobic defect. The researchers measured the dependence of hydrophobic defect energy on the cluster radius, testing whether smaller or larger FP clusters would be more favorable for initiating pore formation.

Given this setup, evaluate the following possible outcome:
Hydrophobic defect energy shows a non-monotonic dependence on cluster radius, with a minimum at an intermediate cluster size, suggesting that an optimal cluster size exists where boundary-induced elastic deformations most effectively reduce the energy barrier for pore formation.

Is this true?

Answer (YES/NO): YES